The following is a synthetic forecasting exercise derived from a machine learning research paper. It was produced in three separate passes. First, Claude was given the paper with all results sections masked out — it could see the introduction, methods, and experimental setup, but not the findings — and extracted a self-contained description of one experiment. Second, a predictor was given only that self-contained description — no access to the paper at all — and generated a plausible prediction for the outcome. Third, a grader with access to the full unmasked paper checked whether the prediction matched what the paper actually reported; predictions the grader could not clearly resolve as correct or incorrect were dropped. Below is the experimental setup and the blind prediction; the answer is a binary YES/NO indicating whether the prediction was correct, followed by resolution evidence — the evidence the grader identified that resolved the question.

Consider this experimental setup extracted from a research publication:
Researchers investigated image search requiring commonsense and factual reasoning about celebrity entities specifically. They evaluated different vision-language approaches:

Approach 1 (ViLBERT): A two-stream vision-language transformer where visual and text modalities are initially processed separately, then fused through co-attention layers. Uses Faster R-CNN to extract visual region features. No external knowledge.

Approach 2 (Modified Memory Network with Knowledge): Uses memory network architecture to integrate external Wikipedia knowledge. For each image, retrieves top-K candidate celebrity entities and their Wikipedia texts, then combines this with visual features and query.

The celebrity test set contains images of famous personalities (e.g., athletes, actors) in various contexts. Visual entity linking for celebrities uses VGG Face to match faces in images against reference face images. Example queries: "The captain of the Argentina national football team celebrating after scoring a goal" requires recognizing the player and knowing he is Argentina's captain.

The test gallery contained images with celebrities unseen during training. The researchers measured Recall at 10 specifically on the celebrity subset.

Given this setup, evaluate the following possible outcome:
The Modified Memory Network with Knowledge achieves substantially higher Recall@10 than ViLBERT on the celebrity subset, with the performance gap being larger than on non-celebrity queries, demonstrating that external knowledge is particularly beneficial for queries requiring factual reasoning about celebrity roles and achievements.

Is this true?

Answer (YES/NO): NO